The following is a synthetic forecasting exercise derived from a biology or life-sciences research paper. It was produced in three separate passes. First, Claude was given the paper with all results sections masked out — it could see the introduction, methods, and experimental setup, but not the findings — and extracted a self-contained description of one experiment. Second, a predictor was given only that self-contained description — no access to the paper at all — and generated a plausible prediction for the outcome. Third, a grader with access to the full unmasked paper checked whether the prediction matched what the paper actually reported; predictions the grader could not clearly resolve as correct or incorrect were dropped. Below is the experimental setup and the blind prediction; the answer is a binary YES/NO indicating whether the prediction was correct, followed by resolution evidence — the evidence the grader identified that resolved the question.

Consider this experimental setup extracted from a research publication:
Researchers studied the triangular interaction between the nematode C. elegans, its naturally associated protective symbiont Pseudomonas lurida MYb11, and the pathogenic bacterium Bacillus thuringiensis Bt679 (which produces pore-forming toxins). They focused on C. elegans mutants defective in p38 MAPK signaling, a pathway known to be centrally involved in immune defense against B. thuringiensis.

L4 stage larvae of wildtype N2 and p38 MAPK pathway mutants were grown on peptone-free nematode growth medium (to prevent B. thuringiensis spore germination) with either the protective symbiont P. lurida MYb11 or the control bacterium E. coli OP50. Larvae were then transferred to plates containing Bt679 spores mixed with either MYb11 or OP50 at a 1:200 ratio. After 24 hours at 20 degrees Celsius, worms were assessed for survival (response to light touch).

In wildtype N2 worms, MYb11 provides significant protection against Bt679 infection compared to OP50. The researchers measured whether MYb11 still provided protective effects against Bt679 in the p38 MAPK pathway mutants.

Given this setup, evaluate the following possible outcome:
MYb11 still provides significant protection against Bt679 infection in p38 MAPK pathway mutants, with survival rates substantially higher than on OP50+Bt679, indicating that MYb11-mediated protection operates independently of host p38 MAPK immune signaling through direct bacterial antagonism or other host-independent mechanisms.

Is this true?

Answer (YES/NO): NO